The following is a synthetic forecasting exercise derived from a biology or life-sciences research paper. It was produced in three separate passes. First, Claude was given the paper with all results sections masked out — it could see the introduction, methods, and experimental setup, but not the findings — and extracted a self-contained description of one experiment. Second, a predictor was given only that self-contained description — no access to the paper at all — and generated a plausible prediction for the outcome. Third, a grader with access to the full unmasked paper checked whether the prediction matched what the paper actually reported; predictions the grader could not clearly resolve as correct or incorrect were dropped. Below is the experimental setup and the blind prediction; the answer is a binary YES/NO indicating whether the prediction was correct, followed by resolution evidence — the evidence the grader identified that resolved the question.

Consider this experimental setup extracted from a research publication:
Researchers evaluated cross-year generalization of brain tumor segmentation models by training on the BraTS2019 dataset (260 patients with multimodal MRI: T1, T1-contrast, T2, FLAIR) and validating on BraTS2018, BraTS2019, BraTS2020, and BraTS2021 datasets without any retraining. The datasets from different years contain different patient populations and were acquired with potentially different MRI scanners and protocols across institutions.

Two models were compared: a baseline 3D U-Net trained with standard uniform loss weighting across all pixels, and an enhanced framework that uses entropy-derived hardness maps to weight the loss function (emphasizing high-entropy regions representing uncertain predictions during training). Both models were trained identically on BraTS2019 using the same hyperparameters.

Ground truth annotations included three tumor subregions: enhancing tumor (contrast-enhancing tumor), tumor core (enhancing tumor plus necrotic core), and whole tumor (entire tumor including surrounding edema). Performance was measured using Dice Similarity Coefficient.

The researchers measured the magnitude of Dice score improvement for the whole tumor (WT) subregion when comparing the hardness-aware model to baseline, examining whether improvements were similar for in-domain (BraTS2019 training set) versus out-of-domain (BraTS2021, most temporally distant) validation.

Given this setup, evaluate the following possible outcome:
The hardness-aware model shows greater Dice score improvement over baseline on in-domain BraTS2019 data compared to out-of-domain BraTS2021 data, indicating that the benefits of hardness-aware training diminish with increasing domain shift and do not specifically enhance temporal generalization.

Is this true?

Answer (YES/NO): NO